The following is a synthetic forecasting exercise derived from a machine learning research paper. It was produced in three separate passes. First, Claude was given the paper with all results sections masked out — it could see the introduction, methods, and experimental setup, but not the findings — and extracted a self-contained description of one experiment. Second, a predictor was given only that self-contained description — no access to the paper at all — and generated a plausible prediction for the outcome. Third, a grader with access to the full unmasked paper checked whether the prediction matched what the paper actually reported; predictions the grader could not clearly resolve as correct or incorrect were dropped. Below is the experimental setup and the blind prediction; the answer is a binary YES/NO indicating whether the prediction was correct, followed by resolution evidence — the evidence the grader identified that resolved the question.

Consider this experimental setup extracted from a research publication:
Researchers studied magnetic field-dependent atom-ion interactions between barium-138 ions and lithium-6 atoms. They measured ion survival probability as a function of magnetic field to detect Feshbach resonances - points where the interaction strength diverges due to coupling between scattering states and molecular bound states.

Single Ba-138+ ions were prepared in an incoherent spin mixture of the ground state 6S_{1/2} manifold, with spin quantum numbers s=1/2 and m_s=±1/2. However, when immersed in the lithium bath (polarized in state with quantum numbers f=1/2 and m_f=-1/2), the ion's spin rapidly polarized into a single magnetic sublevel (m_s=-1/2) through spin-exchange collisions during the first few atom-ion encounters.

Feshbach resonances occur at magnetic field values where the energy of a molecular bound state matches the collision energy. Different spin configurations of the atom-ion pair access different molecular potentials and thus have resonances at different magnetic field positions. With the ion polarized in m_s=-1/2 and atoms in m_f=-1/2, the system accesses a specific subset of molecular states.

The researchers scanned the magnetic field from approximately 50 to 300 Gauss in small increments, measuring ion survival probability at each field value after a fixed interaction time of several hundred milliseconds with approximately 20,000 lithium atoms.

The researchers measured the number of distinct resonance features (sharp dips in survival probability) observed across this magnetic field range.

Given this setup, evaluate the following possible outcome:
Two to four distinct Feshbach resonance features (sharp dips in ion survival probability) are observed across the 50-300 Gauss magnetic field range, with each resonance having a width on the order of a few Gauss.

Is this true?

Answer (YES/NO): NO